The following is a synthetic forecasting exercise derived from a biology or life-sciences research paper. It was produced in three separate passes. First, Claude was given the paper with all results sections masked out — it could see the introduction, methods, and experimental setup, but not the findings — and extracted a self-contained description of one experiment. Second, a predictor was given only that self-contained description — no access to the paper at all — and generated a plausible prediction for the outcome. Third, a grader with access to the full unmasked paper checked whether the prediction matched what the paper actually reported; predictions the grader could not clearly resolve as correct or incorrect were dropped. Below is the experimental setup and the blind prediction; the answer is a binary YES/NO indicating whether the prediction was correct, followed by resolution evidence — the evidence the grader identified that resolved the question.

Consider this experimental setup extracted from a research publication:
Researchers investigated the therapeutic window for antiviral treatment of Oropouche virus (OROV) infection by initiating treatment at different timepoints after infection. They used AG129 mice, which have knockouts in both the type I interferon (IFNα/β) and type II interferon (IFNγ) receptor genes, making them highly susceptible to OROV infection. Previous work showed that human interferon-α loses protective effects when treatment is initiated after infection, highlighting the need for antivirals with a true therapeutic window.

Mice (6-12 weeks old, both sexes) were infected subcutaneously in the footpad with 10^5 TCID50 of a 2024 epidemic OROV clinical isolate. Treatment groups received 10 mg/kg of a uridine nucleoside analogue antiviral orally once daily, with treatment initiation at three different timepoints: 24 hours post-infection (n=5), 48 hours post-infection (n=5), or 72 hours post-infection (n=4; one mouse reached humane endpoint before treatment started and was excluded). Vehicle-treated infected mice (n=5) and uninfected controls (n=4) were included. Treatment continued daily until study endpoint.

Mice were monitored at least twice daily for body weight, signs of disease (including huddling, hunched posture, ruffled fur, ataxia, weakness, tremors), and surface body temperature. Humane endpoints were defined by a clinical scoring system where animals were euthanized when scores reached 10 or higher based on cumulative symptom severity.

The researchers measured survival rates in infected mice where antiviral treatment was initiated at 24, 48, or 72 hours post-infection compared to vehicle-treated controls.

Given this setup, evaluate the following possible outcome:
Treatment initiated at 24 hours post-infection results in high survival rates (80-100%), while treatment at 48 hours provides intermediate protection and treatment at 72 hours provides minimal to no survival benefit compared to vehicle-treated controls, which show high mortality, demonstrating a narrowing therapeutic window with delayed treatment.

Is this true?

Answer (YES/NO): NO